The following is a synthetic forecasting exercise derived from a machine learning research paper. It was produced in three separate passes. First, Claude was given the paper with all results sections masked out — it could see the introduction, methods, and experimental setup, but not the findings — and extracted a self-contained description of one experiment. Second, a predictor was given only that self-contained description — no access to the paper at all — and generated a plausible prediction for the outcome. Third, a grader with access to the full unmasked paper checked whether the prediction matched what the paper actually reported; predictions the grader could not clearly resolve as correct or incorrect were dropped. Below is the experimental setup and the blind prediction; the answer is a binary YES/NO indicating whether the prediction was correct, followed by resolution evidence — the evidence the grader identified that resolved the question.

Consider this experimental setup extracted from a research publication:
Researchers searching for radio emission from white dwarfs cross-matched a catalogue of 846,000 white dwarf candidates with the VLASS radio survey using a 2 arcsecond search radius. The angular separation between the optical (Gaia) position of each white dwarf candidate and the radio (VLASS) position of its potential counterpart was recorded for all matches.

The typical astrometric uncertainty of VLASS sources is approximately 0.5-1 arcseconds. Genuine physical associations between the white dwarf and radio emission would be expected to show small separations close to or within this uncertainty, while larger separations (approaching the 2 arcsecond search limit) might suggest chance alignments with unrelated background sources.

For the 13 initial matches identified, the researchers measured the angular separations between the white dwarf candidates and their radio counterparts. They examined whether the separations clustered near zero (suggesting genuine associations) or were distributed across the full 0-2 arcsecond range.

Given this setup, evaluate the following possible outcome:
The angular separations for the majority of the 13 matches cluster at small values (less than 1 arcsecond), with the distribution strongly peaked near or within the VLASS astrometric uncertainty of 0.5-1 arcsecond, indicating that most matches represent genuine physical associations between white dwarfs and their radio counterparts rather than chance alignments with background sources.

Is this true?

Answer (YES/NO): NO